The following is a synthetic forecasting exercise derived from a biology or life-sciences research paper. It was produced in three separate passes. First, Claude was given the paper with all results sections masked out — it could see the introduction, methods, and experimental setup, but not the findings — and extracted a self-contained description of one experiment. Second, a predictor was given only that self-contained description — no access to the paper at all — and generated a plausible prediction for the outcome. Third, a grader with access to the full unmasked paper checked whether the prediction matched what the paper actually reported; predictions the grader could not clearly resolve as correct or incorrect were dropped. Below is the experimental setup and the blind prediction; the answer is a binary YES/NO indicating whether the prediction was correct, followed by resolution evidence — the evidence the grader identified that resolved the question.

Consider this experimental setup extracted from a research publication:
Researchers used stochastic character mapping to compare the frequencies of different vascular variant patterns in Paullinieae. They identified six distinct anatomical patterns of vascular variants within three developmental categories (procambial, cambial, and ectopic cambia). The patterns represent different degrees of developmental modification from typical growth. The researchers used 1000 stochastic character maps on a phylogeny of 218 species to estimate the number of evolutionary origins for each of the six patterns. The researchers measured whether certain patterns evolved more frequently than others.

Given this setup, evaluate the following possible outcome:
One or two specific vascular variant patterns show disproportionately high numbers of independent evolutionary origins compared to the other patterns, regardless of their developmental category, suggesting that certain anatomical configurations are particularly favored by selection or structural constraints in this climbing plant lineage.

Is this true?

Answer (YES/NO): NO